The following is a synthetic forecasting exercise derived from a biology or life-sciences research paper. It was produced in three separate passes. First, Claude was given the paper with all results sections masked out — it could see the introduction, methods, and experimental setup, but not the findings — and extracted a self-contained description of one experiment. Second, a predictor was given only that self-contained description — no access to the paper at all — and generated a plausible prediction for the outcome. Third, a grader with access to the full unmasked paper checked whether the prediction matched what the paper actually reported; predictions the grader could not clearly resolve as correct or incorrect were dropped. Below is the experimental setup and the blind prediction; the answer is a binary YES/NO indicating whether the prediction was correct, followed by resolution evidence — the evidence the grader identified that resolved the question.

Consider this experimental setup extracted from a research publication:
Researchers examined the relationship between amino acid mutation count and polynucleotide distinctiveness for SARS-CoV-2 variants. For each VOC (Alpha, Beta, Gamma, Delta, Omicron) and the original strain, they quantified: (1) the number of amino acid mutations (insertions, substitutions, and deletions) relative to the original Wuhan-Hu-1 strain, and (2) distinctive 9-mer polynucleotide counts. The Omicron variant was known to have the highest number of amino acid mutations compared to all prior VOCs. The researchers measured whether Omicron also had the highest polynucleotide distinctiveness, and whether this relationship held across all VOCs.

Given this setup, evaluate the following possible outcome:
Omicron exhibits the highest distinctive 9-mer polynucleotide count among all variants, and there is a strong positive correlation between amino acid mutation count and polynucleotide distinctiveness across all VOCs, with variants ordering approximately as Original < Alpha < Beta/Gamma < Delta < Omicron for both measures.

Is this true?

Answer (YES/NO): NO